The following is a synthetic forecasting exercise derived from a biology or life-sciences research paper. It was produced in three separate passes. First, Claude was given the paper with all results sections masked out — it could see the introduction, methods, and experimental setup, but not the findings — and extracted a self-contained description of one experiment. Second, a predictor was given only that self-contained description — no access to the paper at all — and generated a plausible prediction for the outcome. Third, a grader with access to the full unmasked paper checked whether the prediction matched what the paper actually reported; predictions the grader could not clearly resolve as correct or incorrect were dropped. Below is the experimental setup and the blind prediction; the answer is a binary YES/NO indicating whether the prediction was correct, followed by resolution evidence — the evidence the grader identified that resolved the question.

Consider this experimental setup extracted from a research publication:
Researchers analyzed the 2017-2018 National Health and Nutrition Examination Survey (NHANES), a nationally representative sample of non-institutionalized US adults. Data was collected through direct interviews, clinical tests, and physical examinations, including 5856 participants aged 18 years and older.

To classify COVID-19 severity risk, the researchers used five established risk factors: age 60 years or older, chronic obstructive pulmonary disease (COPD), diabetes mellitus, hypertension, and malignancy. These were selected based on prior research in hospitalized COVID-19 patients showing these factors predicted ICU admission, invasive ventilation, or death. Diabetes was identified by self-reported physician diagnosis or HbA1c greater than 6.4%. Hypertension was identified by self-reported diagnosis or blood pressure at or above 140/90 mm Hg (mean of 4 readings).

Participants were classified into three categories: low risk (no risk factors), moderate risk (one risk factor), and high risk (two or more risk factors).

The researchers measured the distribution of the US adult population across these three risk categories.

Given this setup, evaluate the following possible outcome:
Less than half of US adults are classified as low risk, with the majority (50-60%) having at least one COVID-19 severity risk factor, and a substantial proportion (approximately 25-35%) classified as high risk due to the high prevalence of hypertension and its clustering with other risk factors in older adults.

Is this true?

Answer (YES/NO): NO